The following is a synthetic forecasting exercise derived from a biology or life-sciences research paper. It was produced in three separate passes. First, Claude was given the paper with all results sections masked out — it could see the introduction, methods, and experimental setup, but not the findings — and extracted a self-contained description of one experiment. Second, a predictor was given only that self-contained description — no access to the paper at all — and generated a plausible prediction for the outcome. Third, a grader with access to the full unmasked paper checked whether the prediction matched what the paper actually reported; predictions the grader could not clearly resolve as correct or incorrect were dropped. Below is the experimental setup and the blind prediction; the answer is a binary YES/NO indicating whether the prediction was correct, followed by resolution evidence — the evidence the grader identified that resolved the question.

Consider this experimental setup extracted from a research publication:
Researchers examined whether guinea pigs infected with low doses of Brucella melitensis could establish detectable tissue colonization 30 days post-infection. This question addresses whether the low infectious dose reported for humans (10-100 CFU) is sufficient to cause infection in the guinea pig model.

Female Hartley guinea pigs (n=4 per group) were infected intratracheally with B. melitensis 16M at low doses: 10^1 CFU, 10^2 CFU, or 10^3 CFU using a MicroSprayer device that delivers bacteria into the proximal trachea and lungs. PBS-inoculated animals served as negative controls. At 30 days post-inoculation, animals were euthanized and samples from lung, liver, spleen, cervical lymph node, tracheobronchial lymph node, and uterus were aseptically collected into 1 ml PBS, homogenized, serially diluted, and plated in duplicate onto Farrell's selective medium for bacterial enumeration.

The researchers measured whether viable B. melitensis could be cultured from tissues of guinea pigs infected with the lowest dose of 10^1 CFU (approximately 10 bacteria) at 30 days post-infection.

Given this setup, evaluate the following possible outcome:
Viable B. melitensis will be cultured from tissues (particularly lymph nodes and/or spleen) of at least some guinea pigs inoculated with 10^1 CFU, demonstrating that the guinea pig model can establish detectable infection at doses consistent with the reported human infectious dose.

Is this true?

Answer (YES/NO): NO